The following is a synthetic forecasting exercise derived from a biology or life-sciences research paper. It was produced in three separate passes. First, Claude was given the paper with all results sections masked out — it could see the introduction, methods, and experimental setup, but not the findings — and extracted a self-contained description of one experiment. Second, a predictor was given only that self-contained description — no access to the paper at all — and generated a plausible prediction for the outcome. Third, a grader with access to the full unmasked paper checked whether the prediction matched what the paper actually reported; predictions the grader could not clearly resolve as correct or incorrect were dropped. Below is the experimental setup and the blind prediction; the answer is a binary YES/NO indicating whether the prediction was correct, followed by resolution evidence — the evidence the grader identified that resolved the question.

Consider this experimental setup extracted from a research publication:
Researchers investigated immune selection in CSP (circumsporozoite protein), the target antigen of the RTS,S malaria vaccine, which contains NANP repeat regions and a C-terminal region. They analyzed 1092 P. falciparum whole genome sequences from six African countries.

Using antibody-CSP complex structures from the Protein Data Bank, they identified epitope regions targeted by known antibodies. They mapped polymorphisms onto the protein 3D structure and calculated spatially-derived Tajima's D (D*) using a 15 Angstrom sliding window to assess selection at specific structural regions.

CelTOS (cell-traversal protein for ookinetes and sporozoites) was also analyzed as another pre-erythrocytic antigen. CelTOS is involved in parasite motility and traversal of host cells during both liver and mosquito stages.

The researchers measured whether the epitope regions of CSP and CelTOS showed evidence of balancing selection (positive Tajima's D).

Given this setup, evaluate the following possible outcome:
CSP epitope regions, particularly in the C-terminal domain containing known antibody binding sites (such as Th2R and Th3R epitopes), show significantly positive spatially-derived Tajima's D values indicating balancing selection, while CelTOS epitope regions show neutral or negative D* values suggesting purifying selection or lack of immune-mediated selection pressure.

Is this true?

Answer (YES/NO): NO